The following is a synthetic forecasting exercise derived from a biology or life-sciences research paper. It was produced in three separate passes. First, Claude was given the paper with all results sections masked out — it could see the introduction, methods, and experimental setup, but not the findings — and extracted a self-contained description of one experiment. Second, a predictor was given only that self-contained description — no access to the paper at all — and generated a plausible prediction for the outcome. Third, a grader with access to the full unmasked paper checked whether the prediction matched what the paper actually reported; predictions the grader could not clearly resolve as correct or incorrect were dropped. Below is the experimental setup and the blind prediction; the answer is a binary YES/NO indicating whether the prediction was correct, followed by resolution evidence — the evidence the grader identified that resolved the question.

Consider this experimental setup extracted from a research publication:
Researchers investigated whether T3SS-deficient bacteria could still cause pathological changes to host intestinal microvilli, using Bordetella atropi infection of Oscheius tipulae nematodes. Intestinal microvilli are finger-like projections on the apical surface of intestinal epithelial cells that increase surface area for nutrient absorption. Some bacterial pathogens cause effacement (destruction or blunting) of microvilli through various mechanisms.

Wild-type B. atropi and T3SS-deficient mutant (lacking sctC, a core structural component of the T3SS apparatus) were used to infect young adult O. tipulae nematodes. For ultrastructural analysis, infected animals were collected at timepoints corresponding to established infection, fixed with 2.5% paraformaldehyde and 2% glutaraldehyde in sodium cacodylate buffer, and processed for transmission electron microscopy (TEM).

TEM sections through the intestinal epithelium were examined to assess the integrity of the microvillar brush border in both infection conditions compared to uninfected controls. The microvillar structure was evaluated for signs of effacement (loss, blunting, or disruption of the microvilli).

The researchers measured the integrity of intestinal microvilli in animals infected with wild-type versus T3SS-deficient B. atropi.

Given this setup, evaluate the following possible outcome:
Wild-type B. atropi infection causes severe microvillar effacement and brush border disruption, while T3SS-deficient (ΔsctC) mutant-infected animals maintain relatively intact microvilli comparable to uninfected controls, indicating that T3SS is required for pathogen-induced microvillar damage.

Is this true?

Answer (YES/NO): NO